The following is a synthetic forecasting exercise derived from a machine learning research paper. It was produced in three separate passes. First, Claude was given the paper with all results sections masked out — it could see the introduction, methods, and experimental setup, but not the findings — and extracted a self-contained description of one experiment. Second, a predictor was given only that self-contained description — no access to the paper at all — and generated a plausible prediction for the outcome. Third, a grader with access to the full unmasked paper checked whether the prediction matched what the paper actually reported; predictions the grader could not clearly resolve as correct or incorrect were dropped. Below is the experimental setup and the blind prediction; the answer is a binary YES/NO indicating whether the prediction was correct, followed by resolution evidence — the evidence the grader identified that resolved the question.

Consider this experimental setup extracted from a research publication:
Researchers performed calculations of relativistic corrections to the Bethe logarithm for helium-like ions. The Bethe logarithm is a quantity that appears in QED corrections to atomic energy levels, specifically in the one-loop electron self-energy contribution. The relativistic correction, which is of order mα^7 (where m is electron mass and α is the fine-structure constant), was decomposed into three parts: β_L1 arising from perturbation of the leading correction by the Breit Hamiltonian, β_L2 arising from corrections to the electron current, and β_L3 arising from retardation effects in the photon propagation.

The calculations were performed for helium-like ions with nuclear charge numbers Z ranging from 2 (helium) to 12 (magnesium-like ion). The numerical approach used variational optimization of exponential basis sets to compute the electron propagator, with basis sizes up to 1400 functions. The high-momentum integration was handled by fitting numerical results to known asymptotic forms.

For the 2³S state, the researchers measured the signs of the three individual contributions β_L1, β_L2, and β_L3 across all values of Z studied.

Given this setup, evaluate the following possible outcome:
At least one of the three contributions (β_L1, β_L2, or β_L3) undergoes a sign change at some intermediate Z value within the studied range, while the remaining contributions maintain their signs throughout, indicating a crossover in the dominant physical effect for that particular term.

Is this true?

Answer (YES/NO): NO